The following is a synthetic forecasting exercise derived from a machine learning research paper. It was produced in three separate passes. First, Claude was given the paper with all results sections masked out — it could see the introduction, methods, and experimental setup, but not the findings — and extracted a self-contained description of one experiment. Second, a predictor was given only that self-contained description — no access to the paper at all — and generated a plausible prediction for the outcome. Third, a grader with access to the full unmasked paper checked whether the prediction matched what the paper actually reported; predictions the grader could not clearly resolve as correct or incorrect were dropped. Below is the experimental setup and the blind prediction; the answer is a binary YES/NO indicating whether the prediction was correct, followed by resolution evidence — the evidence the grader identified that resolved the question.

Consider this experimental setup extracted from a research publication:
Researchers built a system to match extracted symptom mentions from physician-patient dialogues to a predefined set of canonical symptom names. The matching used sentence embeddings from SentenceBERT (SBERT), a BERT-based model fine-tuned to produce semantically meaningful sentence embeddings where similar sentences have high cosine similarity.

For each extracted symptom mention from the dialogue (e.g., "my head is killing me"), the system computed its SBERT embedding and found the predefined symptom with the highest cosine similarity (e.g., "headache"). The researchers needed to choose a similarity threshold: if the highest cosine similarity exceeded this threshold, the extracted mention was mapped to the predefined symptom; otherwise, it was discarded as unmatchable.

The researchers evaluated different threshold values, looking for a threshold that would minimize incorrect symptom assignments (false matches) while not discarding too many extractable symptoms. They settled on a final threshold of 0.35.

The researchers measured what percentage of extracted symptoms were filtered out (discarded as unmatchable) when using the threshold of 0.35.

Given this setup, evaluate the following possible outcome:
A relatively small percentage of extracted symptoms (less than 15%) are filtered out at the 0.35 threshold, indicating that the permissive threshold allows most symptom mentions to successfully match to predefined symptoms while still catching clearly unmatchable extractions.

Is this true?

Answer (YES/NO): YES